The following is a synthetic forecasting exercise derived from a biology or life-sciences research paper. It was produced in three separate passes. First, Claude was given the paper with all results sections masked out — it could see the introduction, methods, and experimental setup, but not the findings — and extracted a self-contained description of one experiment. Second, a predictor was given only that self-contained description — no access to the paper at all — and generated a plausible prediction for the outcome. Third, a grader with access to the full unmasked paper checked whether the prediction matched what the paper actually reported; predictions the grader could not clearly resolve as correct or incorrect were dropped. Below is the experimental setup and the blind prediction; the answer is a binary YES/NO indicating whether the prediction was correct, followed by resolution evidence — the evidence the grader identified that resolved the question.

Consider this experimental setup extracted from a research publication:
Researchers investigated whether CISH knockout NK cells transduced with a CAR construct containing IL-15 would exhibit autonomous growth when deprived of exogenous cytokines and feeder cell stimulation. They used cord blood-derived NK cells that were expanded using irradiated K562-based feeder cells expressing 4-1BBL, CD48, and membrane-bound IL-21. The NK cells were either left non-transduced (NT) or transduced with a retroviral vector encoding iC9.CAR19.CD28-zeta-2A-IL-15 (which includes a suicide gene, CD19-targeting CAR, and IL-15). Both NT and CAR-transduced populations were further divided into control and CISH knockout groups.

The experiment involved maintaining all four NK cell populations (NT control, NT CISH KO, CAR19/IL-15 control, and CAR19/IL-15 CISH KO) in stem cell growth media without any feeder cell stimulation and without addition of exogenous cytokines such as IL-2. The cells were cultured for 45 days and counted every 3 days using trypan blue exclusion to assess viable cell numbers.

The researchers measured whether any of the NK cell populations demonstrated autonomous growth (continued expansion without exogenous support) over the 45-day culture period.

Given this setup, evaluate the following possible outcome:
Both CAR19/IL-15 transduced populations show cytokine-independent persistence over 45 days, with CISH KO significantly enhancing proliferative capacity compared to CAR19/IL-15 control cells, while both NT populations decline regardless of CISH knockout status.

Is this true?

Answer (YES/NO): NO